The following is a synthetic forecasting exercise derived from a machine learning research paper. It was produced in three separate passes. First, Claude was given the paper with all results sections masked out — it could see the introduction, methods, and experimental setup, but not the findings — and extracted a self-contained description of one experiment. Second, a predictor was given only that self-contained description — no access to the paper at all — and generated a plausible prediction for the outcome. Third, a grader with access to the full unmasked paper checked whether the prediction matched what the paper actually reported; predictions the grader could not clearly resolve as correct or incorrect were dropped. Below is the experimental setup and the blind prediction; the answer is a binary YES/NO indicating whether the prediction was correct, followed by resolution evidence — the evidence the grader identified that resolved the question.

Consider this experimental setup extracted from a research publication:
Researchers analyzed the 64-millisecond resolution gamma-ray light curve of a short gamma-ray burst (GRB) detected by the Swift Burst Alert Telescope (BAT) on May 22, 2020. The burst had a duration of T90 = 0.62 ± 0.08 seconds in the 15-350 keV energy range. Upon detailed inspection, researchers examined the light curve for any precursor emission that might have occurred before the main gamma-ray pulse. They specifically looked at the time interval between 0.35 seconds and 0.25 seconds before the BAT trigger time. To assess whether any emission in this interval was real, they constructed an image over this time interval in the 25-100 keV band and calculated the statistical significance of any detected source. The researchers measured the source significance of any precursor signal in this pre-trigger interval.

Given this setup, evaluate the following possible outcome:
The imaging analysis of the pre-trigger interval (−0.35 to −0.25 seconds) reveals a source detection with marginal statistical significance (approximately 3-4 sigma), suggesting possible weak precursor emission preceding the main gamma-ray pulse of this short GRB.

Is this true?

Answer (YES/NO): YES